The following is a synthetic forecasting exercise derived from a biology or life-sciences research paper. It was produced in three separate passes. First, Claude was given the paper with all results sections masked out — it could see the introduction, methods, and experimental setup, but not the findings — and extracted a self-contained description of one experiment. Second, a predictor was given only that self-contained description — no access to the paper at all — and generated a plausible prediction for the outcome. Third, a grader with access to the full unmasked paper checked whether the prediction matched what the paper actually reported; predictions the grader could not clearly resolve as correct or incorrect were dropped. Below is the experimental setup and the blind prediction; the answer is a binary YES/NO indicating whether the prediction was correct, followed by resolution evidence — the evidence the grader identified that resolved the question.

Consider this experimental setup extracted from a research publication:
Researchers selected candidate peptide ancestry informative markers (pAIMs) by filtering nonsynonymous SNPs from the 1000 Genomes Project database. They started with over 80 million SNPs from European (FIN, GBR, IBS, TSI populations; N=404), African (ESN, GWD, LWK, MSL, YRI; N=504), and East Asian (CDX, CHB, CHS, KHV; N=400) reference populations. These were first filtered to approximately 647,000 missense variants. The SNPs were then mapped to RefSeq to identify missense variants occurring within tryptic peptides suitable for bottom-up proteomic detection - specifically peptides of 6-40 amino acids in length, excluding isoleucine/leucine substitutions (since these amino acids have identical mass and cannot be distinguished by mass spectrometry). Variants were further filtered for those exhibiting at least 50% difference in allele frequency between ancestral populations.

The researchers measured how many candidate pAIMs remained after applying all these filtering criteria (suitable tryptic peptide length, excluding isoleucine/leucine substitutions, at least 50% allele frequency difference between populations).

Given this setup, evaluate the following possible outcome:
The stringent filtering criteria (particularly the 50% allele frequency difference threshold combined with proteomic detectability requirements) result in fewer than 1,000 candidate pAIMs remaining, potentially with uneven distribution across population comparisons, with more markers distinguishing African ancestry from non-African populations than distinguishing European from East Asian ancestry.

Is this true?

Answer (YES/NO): NO